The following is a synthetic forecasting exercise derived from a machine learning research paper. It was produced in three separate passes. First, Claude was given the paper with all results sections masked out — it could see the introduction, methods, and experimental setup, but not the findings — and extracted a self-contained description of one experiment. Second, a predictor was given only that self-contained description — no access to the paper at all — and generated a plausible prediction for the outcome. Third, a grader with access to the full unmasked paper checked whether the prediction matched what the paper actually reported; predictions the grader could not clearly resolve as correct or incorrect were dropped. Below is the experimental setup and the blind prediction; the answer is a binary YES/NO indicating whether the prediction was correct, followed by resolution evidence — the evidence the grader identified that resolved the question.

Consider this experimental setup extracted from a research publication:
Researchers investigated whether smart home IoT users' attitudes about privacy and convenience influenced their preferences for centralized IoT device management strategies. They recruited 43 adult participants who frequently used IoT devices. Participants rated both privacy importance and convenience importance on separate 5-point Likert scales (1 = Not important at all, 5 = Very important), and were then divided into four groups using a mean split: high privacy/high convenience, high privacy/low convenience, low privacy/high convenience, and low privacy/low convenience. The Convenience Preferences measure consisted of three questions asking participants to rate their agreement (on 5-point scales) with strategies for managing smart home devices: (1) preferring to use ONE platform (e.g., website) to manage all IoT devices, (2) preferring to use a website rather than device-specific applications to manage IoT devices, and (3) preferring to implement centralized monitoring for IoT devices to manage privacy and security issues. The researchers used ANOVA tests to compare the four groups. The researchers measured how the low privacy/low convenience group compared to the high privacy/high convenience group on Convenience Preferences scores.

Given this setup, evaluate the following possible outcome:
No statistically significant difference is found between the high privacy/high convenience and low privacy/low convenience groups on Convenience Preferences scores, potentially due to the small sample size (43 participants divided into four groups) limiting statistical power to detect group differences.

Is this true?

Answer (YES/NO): NO